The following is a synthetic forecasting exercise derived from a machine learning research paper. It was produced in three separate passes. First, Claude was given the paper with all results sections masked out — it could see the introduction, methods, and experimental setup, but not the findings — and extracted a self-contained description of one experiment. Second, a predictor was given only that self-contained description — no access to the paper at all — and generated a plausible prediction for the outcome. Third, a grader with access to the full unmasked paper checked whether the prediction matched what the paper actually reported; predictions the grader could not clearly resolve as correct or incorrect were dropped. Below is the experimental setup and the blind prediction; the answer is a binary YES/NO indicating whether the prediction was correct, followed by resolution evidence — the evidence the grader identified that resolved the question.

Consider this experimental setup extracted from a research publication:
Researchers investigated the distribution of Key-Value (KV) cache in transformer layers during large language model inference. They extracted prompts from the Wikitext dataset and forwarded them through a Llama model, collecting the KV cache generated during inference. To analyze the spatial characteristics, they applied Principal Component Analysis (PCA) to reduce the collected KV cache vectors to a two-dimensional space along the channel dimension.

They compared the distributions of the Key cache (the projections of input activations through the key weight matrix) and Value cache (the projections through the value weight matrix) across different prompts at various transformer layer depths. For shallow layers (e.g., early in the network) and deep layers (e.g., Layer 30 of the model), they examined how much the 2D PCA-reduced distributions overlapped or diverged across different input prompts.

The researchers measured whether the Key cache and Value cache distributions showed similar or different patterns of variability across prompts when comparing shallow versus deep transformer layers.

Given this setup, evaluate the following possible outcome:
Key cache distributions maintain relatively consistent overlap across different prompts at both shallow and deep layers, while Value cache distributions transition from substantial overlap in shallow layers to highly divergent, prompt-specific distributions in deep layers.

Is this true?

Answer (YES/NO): NO